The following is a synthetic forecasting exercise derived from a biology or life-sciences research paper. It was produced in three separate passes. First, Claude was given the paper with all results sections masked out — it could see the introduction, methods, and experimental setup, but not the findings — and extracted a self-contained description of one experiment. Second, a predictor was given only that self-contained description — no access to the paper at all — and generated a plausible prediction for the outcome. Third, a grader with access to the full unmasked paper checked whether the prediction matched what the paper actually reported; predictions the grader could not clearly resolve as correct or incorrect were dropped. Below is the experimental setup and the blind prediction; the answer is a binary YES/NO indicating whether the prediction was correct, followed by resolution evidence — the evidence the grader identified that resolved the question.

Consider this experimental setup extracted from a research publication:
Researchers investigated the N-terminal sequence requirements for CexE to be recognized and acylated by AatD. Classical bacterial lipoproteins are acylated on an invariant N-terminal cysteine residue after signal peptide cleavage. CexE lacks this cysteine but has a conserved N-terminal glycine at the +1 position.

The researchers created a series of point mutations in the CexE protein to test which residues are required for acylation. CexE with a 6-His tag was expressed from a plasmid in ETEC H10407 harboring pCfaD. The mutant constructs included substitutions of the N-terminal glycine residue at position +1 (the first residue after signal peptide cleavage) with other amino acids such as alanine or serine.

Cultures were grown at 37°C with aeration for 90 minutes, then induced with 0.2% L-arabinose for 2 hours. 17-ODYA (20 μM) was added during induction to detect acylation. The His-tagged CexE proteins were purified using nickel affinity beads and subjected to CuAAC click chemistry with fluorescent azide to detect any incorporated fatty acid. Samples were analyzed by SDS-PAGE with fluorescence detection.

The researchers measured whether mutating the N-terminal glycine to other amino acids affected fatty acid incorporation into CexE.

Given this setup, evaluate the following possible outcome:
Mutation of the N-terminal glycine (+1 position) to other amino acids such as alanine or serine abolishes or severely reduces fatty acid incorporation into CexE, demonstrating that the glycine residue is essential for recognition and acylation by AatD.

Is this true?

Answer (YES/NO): YES